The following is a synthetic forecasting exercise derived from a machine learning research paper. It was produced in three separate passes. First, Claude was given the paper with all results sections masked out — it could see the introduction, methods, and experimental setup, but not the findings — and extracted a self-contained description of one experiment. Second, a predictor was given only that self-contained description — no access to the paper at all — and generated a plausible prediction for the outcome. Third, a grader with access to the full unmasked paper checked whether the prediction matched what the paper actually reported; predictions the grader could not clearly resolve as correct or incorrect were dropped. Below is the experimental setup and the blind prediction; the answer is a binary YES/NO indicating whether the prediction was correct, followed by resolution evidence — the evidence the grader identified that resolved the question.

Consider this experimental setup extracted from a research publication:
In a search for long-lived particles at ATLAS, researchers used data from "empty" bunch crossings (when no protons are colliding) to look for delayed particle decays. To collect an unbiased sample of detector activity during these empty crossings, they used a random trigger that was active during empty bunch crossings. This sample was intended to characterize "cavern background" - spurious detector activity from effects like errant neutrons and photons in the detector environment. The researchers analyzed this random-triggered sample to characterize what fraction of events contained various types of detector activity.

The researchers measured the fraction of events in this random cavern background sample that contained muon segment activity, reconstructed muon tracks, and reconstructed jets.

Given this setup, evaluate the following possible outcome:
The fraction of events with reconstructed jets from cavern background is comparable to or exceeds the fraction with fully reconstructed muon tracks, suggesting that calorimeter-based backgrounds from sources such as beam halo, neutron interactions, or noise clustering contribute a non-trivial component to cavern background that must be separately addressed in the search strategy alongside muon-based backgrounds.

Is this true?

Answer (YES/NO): NO